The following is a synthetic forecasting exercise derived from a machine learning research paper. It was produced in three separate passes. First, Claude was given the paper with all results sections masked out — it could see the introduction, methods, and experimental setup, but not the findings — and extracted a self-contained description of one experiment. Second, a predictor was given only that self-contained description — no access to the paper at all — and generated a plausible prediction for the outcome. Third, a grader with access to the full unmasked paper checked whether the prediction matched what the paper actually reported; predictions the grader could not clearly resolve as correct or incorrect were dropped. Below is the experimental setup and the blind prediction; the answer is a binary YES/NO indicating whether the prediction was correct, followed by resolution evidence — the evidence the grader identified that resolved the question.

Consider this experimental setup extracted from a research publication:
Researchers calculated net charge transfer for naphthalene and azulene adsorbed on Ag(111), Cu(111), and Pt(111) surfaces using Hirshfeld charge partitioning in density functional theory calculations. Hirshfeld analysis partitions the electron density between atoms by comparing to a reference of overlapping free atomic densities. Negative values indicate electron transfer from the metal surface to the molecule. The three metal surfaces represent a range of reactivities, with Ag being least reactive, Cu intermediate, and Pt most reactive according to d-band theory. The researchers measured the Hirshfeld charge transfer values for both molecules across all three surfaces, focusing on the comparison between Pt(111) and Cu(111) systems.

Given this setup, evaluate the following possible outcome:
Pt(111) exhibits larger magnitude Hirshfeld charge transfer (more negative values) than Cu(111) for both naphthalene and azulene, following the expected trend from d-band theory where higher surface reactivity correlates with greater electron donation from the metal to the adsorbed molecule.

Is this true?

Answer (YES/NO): NO